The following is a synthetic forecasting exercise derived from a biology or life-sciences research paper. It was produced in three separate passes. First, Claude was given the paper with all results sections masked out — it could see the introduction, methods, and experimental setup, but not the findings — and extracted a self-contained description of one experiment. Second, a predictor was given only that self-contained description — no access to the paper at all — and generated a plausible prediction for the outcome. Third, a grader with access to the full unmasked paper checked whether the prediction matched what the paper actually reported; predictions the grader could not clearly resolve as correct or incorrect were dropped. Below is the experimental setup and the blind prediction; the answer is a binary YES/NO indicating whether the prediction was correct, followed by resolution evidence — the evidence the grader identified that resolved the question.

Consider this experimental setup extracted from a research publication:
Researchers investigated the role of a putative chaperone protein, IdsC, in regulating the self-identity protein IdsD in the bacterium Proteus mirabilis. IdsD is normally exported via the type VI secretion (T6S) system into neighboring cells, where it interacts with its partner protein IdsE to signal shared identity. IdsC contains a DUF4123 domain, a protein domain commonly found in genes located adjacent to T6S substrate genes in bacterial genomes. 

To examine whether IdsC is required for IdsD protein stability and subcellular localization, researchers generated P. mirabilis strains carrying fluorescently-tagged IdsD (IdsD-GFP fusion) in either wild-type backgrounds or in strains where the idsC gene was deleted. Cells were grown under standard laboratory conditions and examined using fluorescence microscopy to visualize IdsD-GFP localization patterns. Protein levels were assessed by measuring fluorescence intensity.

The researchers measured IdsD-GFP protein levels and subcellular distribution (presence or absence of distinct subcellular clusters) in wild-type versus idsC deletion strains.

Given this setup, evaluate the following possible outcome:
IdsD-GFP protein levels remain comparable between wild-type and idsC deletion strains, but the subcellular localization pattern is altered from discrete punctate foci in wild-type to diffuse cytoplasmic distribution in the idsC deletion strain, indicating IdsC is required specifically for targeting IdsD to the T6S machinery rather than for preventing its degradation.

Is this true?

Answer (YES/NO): NO